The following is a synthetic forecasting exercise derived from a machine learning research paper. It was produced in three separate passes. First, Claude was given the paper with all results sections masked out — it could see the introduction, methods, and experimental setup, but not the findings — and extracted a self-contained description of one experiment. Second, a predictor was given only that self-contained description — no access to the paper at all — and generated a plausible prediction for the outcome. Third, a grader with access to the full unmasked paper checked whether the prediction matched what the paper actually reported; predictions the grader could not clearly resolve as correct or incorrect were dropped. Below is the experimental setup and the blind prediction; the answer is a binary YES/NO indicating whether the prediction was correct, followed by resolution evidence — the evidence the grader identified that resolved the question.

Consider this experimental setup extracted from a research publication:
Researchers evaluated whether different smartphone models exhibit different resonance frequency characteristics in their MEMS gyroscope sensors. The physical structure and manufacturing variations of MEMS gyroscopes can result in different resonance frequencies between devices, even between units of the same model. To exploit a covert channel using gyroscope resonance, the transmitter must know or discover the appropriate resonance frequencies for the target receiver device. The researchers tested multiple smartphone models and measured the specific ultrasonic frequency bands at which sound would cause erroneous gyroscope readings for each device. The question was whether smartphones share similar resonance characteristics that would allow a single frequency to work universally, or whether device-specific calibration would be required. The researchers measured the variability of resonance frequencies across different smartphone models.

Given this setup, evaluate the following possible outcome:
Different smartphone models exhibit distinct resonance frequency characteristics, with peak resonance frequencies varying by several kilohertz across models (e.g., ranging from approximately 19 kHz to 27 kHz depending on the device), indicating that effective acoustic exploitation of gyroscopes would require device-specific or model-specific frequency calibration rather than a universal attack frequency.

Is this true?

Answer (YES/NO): NO